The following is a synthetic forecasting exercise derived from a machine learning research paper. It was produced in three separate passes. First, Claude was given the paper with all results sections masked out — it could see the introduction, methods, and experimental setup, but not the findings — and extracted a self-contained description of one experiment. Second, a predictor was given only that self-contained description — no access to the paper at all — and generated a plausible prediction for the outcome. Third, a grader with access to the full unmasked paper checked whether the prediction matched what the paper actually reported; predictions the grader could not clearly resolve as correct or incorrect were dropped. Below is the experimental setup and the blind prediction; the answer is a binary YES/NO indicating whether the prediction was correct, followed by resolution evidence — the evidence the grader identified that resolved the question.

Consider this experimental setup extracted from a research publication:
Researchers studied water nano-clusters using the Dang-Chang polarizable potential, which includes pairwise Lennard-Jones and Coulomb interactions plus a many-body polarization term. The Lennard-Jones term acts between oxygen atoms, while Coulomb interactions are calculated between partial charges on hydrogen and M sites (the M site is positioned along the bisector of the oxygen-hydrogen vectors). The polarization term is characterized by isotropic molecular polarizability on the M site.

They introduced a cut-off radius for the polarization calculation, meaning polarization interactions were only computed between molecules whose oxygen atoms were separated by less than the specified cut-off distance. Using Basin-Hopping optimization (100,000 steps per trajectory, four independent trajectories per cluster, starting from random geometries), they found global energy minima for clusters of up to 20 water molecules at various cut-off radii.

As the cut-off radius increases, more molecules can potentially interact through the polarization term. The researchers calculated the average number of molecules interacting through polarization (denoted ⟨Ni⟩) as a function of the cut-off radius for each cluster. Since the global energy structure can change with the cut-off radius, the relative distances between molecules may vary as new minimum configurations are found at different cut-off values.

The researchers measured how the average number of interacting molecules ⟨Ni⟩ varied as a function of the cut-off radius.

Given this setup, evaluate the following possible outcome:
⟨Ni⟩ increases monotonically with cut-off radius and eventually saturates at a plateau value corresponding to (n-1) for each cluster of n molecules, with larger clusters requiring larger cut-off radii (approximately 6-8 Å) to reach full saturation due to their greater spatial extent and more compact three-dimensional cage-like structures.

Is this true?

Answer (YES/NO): NO